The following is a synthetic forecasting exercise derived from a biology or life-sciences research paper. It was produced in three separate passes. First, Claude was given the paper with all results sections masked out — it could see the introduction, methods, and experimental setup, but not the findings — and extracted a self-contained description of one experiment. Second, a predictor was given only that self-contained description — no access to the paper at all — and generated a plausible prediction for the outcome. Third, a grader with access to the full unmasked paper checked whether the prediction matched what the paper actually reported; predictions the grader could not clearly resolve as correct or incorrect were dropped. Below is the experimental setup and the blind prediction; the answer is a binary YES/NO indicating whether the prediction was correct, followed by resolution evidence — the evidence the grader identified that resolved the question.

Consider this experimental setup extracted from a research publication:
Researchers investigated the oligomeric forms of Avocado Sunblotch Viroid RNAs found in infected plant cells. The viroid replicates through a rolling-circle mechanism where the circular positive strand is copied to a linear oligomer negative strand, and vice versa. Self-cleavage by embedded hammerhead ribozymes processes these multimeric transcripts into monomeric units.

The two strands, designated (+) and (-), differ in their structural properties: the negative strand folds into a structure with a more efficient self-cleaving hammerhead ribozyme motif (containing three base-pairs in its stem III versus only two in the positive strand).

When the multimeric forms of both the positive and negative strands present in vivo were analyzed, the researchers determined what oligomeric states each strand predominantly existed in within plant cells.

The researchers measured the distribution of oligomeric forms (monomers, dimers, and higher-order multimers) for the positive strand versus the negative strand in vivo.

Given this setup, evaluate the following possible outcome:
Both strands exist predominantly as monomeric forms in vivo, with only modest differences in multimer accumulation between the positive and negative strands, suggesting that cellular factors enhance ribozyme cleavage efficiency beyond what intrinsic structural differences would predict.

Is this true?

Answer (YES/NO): NO